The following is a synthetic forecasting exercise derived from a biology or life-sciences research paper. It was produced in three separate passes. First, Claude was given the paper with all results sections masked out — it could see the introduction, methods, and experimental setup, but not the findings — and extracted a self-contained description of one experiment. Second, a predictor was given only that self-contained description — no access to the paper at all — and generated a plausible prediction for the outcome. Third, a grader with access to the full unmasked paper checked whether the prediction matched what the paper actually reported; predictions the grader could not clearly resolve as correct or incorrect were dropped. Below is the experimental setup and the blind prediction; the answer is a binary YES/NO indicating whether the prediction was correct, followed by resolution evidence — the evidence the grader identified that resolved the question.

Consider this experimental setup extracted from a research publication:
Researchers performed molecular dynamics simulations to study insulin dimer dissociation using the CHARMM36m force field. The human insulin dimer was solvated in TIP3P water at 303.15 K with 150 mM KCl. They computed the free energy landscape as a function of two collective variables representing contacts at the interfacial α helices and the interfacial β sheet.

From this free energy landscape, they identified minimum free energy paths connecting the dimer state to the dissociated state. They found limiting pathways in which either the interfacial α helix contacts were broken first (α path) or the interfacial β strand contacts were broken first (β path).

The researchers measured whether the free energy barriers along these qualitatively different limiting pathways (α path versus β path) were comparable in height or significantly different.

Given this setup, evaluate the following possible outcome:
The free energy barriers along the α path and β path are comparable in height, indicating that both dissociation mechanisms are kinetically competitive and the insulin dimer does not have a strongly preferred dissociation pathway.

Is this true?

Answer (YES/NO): YES